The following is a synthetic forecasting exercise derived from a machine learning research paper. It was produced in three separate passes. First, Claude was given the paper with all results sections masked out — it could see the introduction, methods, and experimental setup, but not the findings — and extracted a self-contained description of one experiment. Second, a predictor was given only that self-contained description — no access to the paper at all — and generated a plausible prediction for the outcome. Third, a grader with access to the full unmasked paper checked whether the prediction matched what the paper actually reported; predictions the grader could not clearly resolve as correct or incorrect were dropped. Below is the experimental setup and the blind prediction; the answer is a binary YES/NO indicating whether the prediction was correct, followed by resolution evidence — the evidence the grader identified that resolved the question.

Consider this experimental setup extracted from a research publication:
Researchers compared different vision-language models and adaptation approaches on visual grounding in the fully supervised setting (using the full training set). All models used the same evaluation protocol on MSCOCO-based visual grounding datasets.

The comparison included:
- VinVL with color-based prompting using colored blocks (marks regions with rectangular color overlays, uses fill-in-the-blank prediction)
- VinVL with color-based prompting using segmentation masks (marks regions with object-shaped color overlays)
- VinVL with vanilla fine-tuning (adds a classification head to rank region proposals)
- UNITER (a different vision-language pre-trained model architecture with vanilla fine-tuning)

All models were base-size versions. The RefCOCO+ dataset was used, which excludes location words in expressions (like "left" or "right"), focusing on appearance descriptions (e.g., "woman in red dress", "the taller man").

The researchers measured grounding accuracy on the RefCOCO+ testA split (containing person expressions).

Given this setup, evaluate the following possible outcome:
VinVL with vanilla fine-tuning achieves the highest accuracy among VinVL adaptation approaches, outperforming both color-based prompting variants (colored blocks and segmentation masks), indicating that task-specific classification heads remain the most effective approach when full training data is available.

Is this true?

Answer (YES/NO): YES